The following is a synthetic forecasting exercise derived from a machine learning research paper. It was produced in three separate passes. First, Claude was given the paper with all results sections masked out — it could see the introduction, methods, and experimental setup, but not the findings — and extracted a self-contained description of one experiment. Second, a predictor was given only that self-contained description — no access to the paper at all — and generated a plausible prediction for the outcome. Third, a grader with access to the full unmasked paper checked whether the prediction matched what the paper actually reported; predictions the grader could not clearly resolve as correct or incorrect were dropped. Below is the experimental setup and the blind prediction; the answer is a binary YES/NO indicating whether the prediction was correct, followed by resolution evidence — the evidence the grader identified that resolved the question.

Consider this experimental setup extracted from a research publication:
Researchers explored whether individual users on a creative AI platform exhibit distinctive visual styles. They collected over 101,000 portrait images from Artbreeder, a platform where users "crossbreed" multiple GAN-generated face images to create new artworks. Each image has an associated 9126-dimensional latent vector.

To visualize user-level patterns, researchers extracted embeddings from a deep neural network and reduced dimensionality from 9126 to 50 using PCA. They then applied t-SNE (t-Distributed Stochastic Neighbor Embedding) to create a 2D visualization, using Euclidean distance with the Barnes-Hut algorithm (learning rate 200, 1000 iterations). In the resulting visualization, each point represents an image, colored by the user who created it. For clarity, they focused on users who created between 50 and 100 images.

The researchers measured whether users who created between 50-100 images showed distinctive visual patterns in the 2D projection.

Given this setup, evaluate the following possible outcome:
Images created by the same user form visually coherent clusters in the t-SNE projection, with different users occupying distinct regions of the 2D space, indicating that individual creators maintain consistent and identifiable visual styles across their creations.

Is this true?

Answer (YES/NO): NO